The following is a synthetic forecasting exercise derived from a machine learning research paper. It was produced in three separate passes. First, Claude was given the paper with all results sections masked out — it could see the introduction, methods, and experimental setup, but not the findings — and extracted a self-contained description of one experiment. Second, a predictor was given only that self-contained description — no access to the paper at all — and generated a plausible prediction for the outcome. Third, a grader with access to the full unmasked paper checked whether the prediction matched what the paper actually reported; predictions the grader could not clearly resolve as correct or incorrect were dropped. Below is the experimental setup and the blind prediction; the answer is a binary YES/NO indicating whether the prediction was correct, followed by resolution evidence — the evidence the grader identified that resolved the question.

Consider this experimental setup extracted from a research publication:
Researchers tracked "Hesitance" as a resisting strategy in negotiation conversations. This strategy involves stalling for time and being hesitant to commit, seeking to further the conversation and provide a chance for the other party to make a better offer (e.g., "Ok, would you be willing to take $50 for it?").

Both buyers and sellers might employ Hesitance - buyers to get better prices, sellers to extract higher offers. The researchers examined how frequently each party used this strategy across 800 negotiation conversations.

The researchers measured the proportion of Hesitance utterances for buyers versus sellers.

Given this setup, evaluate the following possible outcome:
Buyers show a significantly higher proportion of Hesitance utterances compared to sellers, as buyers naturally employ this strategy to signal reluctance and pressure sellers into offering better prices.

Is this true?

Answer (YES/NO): YES